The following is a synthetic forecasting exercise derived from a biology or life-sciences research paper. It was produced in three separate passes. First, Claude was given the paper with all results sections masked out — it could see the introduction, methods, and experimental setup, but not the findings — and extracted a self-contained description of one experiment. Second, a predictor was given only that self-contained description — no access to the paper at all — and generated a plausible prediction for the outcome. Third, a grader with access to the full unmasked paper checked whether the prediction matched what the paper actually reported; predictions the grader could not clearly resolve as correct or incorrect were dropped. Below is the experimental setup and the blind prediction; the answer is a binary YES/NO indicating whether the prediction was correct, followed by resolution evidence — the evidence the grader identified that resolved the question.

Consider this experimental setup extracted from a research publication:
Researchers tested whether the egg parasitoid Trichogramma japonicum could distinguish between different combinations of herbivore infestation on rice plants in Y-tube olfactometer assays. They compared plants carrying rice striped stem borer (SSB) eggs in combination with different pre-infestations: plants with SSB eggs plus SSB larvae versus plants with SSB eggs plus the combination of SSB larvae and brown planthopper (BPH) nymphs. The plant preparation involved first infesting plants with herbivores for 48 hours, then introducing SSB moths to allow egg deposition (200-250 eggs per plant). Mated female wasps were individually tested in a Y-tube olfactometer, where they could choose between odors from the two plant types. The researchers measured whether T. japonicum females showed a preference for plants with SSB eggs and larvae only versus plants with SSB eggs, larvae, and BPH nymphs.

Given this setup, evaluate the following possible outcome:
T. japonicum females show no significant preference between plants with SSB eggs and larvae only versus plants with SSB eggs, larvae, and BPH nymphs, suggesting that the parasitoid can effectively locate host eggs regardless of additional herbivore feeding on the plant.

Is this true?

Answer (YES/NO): NO